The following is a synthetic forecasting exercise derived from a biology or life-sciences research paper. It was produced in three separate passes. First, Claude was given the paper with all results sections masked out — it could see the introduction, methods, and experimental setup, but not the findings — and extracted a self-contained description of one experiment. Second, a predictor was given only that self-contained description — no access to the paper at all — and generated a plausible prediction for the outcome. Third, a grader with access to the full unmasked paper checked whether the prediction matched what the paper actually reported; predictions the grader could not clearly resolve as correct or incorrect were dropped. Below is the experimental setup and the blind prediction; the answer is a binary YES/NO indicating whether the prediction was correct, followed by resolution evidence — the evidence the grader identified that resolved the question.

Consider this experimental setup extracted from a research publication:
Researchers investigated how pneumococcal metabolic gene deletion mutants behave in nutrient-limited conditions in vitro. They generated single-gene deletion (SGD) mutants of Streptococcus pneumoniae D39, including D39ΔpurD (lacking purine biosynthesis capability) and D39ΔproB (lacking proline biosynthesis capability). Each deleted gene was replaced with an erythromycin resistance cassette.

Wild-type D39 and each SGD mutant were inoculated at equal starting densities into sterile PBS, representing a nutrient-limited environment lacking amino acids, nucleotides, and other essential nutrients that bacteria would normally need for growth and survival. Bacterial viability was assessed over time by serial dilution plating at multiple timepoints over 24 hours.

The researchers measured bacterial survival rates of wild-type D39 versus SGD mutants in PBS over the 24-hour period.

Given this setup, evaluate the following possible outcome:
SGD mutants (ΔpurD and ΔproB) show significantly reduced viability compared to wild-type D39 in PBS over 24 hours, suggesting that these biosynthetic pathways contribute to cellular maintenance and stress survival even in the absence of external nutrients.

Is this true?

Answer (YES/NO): NO